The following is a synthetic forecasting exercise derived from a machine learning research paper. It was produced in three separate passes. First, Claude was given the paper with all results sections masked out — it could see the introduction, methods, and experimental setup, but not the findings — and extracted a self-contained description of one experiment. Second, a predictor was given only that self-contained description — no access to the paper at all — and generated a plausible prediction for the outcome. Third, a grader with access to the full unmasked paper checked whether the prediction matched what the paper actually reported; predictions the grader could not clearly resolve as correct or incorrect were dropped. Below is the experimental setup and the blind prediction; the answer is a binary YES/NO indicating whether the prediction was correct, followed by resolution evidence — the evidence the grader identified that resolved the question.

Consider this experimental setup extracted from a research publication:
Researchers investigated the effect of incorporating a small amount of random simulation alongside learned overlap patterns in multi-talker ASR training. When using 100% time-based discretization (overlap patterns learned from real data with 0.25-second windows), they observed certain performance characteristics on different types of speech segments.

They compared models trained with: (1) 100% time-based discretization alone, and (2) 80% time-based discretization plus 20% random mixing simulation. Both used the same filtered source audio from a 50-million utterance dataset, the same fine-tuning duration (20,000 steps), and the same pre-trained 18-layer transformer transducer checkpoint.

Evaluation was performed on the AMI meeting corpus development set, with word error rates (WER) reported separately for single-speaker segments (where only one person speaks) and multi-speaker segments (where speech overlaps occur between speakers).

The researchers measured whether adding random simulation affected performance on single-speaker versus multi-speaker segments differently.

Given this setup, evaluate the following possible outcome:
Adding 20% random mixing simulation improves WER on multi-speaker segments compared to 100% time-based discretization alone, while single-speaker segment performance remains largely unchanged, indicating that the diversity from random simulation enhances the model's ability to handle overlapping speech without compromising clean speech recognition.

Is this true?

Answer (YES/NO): NO